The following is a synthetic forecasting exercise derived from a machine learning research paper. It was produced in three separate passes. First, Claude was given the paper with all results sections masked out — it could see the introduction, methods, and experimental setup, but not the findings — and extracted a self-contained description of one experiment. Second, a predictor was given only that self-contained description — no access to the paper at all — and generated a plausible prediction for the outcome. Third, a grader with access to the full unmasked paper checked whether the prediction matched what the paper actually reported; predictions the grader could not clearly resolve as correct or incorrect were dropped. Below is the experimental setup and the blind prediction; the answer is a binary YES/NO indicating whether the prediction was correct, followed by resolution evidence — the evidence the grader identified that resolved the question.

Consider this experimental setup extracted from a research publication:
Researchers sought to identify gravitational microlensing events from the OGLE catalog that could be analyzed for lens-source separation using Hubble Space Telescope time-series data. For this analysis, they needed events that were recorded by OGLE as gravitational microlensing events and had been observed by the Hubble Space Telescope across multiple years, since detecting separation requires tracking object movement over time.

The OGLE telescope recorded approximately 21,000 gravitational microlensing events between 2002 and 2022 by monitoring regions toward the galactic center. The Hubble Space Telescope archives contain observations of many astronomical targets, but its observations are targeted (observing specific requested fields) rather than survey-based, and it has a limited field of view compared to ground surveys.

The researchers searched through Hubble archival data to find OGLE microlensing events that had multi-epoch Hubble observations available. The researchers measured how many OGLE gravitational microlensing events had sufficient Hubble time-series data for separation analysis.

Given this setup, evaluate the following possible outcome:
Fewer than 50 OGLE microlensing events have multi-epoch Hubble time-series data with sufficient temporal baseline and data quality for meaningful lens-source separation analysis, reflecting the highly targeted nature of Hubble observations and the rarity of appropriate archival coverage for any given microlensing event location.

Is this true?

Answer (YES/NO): YES